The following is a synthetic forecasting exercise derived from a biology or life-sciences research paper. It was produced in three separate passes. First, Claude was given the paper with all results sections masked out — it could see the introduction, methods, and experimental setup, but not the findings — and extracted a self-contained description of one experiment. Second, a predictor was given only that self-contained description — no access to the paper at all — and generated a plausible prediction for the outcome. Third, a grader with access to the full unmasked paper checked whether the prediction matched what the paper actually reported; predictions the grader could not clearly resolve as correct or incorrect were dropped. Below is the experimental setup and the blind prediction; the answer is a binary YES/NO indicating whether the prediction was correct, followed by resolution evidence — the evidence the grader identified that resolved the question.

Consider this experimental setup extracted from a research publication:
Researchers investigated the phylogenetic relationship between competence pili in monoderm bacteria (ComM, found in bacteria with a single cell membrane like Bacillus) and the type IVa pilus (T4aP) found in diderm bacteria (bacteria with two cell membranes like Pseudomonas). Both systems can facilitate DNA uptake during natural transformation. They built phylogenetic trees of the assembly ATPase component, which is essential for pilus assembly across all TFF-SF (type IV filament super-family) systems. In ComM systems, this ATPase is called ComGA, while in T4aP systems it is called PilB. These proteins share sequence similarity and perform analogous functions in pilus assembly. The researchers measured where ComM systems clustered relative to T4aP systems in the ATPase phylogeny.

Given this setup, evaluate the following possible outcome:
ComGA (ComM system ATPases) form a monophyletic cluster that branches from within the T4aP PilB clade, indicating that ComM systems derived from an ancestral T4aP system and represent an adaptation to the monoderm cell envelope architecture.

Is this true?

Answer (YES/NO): NO